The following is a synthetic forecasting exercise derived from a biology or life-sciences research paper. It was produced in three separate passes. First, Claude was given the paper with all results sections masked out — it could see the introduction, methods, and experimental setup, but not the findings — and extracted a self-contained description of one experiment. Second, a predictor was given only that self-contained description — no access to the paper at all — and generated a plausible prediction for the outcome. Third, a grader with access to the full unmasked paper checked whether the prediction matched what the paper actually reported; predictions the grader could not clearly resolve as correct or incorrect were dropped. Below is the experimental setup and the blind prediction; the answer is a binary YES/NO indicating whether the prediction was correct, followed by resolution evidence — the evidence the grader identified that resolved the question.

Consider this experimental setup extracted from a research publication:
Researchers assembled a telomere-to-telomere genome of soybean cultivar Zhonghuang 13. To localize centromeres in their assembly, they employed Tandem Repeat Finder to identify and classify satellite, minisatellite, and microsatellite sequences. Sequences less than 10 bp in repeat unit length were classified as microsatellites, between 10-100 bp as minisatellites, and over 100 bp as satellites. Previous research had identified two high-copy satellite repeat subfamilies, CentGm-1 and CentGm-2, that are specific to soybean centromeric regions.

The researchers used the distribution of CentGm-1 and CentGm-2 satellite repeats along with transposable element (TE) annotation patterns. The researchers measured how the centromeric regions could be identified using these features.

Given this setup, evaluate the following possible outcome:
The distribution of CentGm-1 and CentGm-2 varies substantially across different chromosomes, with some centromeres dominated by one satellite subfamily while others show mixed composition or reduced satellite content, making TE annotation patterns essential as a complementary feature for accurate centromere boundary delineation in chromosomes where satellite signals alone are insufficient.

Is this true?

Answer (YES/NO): YES